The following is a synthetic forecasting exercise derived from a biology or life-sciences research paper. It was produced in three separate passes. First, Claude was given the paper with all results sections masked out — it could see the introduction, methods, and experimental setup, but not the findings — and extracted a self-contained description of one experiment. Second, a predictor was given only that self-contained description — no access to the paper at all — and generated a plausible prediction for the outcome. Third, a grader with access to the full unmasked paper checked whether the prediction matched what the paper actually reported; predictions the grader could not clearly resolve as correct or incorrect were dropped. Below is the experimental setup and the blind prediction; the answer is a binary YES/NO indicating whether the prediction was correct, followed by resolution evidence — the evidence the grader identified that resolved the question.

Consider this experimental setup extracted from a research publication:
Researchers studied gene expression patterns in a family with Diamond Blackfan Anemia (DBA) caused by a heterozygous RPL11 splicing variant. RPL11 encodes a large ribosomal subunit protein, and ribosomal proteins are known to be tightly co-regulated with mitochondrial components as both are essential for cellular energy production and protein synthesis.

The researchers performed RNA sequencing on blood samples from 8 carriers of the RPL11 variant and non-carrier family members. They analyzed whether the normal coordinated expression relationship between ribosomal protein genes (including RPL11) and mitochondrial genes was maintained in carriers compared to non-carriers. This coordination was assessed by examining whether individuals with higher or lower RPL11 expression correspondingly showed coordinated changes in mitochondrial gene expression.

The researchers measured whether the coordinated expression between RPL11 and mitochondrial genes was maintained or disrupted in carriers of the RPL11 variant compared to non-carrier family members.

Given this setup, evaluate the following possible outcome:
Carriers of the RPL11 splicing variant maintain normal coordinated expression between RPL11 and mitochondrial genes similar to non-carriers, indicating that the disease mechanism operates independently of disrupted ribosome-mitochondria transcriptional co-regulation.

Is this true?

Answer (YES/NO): NO